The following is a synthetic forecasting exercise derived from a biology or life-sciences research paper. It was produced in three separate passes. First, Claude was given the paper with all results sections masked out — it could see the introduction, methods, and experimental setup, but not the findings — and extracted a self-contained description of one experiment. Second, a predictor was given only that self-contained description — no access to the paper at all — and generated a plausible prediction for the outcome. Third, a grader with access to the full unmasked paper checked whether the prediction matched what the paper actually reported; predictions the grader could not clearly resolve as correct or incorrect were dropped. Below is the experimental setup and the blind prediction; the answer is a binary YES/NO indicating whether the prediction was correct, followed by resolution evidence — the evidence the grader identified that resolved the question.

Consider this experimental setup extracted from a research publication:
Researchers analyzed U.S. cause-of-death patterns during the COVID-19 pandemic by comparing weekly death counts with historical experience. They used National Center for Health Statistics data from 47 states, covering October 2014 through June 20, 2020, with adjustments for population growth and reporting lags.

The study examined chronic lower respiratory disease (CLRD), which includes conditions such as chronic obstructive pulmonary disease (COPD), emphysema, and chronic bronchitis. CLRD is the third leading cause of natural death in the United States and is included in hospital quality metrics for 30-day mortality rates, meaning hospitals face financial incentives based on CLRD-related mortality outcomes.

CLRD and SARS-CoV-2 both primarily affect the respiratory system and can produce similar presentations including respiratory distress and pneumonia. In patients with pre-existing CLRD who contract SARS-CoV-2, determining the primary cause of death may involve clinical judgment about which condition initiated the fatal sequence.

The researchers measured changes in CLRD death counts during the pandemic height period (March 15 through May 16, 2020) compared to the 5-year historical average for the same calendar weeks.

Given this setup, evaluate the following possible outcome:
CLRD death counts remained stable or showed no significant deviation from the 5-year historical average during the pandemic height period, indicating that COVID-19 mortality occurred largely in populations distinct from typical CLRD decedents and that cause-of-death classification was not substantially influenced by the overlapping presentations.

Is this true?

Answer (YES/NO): NO